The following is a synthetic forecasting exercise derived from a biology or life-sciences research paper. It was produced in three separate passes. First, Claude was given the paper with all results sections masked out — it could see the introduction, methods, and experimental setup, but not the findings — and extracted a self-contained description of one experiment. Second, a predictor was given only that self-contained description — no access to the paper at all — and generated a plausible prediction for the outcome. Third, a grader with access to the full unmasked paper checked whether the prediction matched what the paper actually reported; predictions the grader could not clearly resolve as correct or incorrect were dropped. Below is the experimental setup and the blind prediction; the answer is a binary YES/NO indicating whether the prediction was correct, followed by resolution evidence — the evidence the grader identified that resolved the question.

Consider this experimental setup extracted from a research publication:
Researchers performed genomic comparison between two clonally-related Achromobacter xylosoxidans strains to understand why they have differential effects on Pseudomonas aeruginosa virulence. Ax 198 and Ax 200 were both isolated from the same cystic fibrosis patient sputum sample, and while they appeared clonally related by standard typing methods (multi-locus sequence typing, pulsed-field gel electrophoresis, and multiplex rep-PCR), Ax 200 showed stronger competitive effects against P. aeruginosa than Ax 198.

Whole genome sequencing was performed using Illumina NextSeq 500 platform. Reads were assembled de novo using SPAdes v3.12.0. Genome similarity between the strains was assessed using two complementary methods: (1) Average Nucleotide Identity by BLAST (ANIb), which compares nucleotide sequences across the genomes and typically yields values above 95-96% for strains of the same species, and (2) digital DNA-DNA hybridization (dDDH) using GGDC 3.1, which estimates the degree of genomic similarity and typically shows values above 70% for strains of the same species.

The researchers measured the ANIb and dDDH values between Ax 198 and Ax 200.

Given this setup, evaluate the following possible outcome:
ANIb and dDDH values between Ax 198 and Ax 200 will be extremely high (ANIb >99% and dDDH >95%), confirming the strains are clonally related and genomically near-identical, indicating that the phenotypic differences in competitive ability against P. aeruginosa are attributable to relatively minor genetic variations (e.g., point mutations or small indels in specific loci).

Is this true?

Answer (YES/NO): YES